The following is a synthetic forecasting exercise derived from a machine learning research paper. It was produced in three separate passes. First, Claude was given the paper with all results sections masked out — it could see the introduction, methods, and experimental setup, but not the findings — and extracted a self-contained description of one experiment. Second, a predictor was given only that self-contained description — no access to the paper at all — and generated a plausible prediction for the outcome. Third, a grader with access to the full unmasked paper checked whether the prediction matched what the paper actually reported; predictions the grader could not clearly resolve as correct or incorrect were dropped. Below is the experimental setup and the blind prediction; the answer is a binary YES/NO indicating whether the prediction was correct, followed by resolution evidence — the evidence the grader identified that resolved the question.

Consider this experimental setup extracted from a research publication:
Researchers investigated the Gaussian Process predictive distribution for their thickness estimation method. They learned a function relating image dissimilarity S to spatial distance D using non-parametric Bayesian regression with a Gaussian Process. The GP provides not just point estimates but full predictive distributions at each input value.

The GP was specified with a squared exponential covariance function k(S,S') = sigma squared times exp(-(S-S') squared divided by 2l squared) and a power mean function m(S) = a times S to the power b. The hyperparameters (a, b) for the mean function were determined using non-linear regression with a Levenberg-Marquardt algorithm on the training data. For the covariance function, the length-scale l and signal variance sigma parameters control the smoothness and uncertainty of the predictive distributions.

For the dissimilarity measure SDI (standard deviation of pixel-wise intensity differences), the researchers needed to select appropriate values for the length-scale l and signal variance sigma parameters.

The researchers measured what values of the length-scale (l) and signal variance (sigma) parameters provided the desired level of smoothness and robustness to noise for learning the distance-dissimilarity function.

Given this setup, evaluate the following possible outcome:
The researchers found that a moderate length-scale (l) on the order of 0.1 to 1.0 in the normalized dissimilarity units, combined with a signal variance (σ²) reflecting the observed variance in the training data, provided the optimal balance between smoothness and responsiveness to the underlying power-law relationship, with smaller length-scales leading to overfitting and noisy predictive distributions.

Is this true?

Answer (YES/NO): NO